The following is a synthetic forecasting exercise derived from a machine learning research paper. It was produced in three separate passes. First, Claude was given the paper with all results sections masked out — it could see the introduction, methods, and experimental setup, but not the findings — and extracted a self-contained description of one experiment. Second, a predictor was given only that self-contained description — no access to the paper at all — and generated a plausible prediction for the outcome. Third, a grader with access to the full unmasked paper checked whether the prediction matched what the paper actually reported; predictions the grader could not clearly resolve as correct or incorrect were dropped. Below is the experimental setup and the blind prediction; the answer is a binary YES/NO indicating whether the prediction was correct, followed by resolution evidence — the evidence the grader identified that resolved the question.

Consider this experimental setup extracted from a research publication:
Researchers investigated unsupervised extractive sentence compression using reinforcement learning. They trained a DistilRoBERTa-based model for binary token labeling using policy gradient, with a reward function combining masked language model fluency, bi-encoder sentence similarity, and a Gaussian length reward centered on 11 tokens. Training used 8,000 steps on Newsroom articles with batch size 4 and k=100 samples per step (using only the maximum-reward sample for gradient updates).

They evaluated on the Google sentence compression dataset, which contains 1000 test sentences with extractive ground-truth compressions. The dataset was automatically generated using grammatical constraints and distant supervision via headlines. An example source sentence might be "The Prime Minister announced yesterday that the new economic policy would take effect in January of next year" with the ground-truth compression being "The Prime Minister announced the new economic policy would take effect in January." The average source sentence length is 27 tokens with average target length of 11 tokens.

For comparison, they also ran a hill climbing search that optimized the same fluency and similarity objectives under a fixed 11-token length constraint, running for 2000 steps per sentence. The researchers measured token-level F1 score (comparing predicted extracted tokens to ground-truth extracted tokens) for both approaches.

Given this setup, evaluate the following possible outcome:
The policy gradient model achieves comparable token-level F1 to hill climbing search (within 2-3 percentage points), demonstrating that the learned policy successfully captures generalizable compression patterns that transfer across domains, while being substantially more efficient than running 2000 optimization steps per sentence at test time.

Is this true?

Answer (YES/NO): NO